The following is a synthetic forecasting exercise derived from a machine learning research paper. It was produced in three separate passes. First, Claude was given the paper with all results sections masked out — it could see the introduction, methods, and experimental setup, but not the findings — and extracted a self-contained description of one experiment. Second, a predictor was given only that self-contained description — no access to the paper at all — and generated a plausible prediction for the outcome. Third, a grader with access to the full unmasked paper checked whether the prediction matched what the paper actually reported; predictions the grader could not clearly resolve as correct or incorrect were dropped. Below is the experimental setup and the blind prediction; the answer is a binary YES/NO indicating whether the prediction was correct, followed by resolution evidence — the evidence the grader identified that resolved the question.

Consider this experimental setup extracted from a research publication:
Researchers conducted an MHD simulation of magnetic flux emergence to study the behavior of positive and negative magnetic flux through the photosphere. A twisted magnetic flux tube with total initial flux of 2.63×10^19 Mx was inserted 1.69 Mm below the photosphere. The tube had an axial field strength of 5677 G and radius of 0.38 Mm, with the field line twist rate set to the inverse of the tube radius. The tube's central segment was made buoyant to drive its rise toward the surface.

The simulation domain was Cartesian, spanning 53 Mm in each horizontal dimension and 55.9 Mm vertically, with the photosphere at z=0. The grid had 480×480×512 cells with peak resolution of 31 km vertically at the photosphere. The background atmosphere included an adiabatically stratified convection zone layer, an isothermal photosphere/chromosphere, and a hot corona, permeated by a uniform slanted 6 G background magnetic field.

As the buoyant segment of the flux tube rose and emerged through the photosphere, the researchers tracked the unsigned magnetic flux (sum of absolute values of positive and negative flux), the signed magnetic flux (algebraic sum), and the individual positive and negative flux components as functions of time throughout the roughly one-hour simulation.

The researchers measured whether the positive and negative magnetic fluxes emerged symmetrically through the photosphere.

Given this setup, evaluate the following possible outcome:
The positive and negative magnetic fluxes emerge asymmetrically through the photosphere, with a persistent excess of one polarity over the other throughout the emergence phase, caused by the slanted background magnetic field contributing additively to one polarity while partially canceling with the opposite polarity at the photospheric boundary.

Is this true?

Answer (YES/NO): NO